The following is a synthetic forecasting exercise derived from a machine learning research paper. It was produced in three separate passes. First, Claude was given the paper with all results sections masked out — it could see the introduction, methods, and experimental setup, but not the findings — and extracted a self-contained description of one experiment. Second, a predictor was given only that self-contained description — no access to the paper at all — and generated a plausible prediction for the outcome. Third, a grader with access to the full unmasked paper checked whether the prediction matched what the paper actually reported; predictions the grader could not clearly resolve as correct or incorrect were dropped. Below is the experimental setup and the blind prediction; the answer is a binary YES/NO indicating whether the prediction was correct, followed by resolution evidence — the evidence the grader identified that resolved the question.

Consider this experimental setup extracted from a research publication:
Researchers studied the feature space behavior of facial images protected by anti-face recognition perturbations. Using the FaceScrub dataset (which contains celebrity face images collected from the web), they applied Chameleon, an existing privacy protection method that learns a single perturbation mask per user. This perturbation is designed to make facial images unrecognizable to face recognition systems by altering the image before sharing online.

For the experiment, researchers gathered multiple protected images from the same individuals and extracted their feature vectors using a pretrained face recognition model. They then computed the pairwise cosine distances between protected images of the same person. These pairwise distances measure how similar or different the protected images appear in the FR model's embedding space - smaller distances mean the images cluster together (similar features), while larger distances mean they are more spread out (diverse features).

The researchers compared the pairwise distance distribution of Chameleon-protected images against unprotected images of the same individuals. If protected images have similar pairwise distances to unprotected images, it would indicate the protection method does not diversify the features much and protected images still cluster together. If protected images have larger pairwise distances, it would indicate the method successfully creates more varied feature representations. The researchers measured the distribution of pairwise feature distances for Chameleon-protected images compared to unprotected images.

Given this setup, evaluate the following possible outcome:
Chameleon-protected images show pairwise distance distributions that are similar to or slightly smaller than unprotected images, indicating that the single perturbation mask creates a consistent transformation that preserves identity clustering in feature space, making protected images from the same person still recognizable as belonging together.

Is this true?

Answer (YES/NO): YES